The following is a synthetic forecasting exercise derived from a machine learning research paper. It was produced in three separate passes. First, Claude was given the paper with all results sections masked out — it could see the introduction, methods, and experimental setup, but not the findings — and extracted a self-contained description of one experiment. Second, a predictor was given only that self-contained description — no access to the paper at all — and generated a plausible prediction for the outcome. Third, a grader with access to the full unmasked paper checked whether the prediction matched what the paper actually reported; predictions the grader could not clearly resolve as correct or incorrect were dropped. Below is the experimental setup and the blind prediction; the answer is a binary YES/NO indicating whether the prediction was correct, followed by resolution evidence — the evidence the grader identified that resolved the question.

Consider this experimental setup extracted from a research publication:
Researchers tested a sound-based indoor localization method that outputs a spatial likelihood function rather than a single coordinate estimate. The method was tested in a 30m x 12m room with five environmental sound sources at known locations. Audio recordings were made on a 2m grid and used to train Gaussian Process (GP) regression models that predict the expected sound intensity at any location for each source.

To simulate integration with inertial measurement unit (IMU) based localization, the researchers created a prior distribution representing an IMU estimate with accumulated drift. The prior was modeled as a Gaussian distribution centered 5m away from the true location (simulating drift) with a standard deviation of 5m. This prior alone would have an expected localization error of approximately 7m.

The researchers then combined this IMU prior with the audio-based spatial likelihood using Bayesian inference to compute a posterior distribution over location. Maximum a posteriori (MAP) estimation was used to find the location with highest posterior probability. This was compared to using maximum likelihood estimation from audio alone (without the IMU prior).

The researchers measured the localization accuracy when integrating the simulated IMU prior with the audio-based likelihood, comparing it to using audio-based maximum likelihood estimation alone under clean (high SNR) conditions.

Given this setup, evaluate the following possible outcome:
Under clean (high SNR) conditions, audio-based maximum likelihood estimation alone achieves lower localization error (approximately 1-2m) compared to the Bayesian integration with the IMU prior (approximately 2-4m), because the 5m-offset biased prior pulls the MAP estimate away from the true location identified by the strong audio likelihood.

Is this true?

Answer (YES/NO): NO